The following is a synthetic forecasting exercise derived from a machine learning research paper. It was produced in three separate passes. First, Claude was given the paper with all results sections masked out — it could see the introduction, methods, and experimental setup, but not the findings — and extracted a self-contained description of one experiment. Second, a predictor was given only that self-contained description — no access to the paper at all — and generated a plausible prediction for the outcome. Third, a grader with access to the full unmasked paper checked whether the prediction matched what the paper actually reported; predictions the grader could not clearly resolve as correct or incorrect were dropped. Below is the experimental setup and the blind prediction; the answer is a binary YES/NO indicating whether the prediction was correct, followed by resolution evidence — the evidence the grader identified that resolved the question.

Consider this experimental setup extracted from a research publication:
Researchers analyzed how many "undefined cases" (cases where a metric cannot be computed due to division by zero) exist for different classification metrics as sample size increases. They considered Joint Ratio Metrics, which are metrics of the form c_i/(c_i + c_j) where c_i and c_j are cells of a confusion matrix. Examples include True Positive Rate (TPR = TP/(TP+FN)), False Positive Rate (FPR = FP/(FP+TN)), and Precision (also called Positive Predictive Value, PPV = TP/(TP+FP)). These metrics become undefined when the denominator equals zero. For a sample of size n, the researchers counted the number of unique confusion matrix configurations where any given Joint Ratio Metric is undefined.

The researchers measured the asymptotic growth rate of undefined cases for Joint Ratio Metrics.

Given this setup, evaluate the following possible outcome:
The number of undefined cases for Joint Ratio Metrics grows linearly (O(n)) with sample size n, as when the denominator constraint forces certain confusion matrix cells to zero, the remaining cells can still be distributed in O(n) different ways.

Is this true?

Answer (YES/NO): YES